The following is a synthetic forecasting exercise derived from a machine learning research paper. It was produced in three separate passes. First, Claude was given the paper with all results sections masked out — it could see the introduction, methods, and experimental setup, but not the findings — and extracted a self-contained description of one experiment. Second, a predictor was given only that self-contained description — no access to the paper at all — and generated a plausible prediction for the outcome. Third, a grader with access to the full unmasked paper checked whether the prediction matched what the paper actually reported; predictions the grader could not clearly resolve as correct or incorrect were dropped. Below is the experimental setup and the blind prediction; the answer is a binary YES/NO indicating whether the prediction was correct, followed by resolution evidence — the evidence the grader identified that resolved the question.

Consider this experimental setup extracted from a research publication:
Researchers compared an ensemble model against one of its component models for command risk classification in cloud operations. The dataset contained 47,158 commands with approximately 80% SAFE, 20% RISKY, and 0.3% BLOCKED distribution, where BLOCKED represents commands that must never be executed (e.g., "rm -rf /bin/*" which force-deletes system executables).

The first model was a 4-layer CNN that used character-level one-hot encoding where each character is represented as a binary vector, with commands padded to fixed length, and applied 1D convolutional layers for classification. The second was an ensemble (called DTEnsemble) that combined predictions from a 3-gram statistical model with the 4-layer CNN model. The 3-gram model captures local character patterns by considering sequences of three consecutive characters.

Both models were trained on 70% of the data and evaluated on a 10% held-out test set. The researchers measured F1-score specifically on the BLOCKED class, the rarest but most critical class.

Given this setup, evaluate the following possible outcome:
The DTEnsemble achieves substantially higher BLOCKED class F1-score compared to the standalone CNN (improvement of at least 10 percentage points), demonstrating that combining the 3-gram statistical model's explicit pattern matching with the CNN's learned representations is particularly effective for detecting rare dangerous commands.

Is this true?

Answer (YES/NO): NO